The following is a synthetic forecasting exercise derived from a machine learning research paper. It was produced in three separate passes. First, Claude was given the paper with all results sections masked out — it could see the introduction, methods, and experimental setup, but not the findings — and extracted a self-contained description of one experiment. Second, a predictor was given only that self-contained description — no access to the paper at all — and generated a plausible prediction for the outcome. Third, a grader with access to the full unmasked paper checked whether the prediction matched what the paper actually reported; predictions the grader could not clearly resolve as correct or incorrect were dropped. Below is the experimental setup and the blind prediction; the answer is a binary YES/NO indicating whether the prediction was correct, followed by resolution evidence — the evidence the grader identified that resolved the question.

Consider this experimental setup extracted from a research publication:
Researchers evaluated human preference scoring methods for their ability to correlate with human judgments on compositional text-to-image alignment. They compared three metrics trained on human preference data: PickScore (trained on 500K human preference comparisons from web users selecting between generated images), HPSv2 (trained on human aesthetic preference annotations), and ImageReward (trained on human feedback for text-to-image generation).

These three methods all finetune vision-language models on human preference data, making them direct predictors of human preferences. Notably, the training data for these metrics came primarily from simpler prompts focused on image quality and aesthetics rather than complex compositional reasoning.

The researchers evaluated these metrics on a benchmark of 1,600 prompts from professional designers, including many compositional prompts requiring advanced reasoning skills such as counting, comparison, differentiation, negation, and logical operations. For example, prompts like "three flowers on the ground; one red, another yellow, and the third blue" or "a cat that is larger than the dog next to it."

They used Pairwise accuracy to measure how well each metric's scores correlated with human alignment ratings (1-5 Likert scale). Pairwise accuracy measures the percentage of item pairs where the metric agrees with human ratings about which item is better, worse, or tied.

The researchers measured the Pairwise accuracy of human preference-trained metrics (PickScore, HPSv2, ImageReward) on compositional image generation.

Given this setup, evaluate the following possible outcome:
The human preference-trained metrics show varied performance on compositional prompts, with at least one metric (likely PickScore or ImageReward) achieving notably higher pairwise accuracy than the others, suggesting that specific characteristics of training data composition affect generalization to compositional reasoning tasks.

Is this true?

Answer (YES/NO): YES